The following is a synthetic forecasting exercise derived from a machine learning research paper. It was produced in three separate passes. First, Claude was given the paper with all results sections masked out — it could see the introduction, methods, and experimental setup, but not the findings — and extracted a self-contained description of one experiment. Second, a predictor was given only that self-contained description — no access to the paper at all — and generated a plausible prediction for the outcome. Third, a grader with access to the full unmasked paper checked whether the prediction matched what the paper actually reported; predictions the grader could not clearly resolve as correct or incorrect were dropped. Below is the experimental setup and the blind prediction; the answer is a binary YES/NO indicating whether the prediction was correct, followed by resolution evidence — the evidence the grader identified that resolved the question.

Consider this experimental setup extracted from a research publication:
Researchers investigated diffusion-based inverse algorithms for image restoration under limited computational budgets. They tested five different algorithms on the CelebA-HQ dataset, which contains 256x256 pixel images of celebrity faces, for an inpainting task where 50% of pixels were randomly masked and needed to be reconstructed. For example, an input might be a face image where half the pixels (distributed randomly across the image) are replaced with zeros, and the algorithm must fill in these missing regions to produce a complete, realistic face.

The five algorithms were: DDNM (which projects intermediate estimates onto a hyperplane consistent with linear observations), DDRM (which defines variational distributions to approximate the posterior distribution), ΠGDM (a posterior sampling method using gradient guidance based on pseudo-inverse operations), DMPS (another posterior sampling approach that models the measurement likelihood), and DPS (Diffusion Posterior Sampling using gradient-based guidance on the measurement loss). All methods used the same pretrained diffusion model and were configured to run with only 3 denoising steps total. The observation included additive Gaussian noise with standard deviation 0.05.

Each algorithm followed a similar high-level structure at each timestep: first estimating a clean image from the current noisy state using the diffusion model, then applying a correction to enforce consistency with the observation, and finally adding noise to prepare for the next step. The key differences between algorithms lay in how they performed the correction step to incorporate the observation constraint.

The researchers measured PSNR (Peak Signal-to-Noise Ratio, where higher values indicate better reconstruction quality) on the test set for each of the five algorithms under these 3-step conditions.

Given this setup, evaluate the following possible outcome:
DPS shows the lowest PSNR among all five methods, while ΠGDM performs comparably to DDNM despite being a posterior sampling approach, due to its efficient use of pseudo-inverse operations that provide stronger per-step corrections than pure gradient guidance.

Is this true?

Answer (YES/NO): NO